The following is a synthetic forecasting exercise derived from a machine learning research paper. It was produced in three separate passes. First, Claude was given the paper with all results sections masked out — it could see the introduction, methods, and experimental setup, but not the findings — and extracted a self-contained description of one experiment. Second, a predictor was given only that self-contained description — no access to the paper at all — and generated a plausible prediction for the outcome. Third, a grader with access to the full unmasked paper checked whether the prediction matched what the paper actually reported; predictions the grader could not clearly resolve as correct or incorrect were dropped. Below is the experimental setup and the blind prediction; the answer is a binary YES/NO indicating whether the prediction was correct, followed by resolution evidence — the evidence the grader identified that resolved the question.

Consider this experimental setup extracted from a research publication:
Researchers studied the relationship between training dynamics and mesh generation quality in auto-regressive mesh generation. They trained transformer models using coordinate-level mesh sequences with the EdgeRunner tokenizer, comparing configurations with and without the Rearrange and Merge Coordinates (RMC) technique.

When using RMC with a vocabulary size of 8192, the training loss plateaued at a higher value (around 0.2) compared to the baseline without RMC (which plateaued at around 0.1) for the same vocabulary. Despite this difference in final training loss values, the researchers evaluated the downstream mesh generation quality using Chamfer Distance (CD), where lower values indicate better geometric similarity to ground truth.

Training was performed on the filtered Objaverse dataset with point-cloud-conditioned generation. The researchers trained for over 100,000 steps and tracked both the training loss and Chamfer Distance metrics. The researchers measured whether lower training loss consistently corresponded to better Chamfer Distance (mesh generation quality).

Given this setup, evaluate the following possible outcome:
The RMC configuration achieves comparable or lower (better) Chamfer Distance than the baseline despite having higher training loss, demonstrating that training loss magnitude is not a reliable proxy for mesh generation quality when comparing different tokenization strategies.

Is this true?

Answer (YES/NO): YES